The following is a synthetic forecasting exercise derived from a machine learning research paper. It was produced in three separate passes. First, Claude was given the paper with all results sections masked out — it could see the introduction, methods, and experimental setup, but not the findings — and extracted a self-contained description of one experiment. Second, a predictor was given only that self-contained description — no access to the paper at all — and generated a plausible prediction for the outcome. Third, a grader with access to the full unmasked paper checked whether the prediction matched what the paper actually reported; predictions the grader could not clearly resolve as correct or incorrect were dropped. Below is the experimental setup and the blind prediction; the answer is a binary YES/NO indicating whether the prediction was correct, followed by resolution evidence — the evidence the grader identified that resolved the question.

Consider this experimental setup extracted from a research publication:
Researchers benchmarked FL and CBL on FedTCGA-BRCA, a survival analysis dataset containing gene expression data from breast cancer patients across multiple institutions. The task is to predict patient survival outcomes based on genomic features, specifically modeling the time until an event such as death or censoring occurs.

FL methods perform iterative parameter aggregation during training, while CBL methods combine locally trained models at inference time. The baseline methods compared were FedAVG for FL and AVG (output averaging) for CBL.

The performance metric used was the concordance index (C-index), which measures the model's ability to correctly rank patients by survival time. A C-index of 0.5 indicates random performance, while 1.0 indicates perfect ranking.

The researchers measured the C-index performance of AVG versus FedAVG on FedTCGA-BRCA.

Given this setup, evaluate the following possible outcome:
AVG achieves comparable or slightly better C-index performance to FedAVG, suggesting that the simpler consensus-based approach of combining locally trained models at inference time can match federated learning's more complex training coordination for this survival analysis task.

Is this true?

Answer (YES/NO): NO